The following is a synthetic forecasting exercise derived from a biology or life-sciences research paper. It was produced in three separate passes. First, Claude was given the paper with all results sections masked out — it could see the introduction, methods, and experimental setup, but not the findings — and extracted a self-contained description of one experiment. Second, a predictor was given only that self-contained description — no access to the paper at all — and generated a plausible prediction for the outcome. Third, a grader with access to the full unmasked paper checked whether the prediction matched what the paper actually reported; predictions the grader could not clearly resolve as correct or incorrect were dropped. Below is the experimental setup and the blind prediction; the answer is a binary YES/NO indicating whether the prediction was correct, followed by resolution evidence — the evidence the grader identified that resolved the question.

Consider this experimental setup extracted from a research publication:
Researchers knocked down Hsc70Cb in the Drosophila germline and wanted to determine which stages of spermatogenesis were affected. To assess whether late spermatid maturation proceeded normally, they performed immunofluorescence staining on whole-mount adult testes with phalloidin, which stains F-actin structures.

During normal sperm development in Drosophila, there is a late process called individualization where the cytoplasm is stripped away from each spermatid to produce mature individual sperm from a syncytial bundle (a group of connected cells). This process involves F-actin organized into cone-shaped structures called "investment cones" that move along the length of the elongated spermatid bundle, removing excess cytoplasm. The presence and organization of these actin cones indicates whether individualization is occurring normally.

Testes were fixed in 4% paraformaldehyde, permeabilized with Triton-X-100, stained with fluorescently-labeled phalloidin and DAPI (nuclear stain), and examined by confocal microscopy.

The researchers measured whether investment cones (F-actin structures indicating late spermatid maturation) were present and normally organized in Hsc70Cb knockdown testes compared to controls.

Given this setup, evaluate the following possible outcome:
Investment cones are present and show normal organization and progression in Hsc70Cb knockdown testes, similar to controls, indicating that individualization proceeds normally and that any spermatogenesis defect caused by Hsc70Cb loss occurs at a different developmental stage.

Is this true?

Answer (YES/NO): NO